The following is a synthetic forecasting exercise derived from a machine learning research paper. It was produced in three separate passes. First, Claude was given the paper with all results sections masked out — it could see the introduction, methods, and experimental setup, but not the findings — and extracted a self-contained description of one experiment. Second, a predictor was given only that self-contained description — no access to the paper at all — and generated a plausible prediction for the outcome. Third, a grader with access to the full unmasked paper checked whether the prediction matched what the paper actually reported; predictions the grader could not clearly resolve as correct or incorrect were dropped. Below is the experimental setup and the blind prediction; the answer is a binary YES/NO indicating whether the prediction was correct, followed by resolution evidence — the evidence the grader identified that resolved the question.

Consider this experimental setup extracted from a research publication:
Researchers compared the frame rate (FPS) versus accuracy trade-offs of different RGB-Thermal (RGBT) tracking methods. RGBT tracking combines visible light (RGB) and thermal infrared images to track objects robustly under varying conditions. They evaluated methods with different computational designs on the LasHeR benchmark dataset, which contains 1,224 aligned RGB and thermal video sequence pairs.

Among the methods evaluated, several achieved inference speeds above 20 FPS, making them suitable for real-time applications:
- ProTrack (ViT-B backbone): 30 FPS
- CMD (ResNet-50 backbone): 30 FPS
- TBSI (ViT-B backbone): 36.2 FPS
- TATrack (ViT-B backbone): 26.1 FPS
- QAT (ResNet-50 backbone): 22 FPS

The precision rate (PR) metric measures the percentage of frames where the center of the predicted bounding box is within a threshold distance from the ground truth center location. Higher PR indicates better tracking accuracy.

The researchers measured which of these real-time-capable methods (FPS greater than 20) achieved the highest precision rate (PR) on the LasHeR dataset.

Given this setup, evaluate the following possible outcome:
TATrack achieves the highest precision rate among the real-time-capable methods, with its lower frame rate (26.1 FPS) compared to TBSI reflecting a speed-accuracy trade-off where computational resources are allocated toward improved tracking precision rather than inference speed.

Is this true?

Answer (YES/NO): YES